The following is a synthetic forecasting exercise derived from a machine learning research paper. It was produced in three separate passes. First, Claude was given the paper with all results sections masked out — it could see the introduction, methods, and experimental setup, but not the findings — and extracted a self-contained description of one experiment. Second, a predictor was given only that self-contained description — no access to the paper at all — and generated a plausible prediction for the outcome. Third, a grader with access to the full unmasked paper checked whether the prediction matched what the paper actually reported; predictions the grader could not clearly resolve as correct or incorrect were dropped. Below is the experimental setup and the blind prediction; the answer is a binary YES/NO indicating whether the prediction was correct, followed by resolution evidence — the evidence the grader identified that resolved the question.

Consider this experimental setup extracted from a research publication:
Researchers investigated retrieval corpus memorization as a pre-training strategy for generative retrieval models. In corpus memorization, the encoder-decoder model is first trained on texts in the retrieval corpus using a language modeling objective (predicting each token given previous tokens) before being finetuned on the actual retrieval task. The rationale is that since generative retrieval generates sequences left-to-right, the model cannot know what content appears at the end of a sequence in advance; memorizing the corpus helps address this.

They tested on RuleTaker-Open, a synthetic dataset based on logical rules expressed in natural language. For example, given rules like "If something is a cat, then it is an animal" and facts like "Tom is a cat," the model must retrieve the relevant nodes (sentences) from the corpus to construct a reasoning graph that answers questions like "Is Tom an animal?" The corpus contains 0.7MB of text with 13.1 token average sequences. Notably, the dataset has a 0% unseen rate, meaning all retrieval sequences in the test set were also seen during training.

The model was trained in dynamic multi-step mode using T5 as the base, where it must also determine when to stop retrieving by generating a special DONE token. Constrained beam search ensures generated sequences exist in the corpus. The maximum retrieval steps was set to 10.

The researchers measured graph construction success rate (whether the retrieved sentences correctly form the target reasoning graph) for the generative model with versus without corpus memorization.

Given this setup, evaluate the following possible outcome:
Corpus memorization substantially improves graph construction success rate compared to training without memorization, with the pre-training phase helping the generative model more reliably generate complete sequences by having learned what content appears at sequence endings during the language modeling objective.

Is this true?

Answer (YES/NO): YES